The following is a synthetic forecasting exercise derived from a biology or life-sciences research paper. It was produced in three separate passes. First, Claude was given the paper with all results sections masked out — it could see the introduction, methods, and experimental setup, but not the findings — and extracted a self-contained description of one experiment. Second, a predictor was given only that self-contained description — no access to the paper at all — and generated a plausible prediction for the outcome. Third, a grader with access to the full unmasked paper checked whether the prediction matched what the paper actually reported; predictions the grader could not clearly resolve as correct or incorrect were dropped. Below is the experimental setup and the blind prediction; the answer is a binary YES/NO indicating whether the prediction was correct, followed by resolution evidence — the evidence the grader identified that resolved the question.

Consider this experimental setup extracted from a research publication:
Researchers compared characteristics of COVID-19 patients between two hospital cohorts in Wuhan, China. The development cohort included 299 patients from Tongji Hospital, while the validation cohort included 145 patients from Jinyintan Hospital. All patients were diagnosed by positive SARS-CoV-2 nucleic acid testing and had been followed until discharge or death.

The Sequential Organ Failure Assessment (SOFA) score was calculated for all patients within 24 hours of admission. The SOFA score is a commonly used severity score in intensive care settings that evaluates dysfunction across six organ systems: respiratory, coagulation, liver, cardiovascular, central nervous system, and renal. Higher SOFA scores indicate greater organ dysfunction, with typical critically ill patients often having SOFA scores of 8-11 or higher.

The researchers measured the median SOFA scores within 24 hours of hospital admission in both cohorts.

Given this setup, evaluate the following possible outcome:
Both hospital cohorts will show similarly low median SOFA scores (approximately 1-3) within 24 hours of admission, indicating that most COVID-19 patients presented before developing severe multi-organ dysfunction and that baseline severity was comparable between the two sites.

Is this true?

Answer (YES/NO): NO